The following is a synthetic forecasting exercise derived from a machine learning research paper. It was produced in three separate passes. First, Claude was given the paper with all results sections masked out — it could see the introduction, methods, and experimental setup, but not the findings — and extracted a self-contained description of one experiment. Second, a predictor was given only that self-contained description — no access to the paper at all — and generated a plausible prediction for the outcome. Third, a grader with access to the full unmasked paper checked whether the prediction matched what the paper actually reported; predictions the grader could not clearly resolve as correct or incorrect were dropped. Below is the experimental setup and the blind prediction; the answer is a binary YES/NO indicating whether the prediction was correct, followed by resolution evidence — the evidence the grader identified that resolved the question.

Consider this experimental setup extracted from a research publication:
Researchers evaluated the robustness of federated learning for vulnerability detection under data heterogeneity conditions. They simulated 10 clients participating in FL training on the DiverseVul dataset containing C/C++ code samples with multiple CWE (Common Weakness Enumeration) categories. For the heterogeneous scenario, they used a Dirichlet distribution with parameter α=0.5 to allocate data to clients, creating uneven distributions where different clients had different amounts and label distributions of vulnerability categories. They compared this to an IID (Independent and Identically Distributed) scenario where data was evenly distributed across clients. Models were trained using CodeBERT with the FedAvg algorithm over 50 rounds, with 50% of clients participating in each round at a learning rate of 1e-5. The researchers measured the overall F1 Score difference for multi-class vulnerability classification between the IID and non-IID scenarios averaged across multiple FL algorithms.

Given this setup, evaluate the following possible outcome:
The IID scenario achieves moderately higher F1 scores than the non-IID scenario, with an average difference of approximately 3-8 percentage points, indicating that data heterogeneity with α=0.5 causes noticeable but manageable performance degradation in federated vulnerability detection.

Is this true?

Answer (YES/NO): NO